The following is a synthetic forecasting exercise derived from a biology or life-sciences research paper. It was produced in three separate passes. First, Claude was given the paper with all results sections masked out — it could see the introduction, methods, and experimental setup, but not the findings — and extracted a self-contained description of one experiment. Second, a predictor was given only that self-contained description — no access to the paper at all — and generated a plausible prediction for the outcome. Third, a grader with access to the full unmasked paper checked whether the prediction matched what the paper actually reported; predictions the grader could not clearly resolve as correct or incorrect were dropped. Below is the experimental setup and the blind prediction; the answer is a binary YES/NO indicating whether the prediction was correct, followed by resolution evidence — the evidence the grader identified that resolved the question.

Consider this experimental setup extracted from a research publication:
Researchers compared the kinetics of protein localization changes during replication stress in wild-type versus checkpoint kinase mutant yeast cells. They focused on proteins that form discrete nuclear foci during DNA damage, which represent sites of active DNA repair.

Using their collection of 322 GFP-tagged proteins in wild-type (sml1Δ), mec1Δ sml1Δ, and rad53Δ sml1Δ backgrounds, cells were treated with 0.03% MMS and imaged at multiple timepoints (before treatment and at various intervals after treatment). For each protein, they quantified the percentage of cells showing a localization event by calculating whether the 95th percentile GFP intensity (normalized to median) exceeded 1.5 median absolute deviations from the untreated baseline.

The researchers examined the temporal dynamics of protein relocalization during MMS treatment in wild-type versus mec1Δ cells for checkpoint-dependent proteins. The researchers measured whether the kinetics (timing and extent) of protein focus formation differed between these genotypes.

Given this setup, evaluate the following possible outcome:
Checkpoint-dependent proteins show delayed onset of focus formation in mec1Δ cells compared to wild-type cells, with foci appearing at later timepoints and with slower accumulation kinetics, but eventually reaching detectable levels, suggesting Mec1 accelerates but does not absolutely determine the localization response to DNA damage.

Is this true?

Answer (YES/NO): NO